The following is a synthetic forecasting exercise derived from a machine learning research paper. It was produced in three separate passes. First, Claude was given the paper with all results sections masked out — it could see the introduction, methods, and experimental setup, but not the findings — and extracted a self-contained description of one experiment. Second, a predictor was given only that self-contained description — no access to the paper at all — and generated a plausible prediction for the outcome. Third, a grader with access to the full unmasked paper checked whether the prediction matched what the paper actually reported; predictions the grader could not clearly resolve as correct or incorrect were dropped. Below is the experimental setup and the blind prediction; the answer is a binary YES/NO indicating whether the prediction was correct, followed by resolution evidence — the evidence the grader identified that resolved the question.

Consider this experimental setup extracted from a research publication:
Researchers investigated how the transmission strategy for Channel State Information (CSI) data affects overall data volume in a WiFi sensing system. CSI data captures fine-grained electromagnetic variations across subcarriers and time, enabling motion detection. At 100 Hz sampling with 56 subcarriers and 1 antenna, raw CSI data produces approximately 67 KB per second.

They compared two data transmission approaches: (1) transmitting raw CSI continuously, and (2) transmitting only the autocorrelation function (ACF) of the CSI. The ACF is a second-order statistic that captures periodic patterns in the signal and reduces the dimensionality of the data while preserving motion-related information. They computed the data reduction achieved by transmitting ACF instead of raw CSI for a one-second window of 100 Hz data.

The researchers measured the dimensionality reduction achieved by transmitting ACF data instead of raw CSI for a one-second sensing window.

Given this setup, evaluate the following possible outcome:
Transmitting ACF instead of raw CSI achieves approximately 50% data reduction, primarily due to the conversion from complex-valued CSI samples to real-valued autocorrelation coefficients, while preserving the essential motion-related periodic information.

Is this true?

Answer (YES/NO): NO